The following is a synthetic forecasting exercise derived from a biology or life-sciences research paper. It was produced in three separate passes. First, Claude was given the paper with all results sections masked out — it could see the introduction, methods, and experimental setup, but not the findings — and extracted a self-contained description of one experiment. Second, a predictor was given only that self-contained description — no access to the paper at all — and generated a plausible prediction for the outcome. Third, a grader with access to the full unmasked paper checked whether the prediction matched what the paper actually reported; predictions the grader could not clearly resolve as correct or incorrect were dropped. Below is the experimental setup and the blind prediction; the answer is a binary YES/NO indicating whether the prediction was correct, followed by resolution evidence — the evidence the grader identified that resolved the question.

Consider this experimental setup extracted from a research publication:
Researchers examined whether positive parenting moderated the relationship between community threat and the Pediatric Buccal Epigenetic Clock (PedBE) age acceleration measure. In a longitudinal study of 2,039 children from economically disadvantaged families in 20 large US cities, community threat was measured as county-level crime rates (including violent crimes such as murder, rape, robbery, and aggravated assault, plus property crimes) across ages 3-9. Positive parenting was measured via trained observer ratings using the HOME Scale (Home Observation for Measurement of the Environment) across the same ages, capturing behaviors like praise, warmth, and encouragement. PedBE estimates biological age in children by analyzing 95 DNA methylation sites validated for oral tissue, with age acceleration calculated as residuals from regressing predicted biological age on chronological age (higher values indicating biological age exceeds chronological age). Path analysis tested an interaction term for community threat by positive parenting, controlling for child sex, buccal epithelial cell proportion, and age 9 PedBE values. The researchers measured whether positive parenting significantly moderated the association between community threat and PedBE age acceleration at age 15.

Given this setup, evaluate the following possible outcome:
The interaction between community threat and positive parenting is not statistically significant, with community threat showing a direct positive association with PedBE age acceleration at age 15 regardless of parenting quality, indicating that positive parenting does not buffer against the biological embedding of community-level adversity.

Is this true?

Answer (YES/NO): YES